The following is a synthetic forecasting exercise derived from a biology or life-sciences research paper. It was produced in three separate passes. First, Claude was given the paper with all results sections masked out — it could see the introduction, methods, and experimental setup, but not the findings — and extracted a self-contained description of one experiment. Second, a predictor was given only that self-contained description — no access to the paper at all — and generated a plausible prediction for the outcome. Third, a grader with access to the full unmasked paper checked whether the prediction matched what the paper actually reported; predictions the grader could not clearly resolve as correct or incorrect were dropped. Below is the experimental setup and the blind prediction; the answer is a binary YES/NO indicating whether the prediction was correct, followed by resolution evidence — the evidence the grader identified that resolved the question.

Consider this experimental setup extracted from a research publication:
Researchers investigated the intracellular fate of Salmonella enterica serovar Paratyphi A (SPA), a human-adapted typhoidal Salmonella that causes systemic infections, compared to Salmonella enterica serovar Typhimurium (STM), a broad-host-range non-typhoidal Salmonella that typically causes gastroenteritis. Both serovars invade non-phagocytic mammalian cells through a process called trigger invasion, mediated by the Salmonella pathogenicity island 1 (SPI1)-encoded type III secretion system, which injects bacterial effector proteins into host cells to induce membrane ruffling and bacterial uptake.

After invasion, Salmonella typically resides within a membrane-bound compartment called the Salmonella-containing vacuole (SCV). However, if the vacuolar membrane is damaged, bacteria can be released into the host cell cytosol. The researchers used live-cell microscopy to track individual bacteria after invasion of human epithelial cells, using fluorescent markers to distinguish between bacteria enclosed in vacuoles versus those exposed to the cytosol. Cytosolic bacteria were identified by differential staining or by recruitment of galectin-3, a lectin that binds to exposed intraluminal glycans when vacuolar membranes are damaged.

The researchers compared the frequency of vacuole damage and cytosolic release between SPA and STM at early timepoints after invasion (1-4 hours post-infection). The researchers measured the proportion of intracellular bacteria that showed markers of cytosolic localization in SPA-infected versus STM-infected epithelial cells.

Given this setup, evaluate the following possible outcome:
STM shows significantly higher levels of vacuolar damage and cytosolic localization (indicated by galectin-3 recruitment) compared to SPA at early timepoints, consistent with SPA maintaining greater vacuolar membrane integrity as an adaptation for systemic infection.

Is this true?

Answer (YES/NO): NO